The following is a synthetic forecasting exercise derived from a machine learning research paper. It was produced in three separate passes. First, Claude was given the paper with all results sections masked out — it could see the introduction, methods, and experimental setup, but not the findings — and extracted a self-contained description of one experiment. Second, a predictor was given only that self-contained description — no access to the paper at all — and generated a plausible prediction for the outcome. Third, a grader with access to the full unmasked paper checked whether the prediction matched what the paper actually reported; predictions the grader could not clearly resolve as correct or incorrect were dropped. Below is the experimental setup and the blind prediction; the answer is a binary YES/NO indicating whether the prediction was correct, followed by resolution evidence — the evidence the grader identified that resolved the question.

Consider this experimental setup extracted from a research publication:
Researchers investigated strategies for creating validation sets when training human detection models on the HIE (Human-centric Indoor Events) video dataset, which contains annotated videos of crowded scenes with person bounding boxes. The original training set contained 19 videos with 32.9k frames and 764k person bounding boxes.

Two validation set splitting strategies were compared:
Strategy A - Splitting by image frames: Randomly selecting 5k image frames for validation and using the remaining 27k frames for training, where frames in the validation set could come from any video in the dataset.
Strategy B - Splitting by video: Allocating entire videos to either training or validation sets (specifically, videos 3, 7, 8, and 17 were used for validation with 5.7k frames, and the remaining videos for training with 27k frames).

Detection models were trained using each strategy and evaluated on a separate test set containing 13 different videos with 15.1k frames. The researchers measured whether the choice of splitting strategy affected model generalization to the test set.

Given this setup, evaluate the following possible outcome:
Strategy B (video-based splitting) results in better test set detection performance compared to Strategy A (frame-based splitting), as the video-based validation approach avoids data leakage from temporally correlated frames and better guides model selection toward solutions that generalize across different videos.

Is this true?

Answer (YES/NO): YES